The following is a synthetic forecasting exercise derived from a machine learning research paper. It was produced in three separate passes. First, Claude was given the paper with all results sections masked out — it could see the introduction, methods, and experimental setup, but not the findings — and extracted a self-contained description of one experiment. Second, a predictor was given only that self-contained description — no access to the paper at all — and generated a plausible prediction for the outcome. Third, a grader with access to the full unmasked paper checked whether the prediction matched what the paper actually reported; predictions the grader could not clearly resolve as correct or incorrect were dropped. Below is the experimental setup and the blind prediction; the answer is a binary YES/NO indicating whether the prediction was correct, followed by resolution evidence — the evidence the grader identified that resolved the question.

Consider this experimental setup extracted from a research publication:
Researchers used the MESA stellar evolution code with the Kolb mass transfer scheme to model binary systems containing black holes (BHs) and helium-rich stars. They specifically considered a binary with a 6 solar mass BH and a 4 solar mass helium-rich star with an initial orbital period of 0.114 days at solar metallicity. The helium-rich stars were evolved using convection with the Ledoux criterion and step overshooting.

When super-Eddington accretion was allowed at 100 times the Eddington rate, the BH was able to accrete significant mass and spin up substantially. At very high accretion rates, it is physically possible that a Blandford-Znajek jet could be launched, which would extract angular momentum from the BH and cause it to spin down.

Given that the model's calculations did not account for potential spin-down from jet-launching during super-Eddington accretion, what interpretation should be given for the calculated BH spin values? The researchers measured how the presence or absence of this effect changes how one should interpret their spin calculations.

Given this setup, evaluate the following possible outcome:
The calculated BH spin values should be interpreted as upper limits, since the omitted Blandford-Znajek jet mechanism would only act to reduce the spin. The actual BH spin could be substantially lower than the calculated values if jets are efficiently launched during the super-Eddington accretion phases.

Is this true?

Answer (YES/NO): YES